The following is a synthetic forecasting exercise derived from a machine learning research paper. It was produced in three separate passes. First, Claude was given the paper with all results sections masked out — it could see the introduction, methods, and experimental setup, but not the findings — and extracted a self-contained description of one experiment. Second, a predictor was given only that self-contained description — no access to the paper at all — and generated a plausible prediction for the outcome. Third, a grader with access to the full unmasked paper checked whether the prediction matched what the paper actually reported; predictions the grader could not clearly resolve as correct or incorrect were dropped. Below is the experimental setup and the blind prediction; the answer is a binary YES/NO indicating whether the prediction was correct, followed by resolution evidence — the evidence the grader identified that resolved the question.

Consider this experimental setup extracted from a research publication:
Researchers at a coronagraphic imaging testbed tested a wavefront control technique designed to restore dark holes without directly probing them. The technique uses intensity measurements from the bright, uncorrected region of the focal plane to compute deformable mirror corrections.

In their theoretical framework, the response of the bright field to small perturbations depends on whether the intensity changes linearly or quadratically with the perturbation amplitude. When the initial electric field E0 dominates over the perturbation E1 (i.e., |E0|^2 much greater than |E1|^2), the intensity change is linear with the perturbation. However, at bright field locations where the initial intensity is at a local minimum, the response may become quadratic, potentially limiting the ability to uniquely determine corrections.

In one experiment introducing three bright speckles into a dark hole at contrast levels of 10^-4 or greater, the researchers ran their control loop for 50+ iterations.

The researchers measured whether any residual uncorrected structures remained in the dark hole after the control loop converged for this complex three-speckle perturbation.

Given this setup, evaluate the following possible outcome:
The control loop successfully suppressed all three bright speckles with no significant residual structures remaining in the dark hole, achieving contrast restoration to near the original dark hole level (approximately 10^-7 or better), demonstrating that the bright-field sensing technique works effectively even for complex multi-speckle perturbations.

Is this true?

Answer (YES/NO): NO